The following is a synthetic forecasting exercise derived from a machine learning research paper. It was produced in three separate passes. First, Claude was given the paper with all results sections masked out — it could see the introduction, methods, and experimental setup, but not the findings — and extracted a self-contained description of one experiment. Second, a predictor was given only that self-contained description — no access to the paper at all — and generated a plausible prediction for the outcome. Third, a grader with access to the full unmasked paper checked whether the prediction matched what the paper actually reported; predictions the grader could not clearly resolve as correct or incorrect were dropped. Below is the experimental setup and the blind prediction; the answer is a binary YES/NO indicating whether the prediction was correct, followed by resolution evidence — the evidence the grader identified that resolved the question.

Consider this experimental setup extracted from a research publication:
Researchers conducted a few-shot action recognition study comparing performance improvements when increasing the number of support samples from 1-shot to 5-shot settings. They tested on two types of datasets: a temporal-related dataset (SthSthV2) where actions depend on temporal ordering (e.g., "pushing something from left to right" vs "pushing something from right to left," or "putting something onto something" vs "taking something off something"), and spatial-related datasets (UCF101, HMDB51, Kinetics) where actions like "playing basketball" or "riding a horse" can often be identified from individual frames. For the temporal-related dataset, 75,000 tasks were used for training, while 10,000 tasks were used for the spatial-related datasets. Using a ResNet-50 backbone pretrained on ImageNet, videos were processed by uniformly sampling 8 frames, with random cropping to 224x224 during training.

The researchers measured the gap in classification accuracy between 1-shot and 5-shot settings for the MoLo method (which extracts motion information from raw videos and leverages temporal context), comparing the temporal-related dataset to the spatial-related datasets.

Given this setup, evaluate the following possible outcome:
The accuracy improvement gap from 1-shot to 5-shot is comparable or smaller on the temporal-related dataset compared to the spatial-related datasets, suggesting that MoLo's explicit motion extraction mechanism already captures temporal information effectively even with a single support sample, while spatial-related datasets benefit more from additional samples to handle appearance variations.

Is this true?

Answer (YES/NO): NO